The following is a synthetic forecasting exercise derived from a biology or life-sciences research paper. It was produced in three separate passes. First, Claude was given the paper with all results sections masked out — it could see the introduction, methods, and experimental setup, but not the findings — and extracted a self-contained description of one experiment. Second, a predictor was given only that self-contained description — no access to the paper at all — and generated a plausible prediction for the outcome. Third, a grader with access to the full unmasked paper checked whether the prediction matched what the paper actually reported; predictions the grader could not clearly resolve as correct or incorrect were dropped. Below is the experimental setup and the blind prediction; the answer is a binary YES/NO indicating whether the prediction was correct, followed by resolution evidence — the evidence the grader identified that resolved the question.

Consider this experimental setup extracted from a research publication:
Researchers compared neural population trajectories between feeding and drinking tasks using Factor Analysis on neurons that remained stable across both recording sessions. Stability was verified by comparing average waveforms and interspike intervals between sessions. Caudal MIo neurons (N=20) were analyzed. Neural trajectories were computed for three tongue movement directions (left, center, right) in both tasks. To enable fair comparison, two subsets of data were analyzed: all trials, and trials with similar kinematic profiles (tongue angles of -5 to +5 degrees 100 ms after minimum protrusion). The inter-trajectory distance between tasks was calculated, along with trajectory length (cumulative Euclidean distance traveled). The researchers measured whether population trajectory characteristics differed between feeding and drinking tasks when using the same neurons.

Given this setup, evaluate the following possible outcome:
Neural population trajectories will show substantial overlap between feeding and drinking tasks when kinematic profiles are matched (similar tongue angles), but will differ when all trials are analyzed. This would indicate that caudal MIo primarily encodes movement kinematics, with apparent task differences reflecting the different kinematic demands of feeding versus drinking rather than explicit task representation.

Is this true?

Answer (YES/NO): NO